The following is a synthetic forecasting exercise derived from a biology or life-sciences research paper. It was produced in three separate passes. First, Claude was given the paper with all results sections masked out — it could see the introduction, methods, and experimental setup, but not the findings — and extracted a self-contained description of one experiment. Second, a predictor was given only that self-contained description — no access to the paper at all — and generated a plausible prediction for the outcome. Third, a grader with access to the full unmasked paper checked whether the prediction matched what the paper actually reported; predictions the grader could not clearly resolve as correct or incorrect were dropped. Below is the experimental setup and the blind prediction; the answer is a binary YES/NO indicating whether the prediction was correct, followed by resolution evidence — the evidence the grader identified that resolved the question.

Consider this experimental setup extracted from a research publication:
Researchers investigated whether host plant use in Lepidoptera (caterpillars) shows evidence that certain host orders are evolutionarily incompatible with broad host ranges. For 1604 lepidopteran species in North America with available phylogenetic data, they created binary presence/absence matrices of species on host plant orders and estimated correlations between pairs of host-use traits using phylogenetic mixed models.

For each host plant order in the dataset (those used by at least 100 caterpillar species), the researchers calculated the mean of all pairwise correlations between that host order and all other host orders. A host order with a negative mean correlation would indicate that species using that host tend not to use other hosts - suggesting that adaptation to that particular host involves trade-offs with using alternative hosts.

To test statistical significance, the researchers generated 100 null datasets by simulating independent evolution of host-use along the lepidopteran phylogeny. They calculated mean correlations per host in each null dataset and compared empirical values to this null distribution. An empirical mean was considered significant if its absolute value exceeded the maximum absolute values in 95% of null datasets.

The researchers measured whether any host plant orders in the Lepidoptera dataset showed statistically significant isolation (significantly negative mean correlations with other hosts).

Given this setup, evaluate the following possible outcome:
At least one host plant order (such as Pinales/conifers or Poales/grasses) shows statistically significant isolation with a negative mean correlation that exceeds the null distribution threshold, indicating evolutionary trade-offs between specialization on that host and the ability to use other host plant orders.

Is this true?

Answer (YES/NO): YES